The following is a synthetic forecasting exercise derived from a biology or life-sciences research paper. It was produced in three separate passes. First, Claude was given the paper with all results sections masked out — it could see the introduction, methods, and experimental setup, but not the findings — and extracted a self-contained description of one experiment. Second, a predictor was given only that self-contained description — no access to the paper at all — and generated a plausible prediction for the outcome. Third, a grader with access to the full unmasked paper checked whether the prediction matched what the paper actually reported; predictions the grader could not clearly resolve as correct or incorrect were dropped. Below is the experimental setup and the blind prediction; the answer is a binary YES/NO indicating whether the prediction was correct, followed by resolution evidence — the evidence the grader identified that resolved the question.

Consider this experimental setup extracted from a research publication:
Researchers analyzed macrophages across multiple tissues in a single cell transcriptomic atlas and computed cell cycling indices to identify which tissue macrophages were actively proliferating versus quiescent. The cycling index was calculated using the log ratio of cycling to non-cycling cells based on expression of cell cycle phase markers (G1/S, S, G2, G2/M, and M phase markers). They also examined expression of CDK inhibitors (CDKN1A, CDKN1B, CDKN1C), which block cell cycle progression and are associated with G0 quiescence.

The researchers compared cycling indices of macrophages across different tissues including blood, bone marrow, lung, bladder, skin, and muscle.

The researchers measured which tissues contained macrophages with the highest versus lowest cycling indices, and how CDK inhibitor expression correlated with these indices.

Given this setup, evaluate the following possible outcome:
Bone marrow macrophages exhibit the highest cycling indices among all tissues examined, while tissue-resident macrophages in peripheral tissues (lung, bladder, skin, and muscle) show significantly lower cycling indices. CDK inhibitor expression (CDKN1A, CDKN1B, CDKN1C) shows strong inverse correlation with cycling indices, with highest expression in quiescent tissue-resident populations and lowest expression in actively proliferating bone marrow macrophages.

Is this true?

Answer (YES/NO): NO